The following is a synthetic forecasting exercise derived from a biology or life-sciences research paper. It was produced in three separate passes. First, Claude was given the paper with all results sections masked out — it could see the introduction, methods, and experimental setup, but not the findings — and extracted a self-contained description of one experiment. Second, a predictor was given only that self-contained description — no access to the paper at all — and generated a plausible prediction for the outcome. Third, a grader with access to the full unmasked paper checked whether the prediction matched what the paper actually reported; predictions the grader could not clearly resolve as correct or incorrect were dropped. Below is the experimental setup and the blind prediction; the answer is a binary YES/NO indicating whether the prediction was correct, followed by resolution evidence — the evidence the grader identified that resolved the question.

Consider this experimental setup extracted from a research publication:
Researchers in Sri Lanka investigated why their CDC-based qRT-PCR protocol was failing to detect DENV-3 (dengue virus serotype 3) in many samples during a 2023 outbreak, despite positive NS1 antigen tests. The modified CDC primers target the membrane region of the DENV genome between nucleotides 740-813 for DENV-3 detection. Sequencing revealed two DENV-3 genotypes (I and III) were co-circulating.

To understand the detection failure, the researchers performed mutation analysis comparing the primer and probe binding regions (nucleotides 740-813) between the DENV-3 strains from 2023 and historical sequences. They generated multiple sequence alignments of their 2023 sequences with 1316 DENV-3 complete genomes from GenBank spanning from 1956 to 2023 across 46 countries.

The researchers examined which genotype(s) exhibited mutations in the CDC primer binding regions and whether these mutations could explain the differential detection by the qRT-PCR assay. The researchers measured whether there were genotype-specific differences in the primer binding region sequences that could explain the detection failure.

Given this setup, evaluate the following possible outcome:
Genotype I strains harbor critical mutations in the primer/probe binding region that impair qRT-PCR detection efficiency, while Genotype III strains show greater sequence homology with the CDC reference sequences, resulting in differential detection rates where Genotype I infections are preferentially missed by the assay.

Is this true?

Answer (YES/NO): YES